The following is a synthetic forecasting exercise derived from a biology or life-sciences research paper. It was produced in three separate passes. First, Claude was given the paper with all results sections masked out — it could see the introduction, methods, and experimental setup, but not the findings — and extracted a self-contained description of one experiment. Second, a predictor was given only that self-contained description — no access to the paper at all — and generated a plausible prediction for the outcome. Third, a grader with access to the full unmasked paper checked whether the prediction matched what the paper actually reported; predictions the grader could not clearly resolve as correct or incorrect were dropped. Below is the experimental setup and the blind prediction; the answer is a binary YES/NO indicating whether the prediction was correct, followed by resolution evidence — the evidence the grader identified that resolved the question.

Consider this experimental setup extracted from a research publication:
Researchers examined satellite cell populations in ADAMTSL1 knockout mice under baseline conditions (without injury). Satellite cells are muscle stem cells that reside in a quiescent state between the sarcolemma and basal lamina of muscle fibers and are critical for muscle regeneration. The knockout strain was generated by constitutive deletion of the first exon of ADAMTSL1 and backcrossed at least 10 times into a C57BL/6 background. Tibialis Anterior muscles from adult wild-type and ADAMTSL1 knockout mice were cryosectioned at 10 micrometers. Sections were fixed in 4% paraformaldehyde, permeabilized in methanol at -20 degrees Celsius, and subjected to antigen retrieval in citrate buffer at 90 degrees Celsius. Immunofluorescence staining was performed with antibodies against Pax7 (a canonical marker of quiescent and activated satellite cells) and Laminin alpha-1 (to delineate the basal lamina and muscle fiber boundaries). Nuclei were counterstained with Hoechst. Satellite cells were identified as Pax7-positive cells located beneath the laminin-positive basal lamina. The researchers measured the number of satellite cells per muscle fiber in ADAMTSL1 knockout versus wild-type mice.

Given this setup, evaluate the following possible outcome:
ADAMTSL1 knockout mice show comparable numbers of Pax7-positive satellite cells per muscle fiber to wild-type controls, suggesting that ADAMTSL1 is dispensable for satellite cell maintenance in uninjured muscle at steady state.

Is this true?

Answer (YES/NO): YES